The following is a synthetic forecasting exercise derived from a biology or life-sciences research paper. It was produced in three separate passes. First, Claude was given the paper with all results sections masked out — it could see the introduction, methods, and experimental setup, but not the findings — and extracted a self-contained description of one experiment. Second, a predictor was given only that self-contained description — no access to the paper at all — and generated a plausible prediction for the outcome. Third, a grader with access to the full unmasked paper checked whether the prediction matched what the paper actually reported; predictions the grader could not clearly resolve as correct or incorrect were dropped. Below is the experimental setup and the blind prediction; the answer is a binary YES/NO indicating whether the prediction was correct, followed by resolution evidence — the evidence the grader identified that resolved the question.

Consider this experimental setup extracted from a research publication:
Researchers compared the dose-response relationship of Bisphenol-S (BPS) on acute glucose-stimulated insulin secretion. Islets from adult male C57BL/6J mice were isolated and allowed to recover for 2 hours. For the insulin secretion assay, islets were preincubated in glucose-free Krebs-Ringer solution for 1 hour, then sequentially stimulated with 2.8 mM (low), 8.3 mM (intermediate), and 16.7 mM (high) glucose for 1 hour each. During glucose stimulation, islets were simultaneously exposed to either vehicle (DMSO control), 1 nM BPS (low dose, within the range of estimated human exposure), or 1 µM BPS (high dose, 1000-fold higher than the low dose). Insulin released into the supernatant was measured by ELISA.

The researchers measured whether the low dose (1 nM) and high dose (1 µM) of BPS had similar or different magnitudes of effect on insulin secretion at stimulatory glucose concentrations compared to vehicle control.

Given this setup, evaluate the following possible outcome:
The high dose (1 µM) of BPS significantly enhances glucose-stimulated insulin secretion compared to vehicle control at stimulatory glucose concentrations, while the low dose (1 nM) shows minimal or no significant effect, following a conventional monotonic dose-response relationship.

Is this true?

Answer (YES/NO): NO